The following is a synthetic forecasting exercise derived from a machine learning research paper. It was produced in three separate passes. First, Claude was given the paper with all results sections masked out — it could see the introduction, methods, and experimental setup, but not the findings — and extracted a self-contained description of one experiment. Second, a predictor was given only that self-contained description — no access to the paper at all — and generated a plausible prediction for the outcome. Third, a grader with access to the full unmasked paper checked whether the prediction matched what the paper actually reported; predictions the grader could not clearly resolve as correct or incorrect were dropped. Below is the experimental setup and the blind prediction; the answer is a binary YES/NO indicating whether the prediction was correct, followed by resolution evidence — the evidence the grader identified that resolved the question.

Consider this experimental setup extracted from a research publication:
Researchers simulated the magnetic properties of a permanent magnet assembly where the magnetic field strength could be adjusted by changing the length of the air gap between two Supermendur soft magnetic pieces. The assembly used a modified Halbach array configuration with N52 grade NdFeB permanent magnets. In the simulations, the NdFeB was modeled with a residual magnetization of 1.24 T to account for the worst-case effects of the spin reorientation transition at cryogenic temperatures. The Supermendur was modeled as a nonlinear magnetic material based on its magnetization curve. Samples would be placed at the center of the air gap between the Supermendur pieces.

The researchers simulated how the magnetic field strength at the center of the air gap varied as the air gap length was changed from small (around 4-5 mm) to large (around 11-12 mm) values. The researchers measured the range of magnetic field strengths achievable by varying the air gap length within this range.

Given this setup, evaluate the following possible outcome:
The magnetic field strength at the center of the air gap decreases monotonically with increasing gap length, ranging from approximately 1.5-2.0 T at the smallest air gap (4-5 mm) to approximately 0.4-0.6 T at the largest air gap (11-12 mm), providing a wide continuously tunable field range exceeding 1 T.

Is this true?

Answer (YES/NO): NO